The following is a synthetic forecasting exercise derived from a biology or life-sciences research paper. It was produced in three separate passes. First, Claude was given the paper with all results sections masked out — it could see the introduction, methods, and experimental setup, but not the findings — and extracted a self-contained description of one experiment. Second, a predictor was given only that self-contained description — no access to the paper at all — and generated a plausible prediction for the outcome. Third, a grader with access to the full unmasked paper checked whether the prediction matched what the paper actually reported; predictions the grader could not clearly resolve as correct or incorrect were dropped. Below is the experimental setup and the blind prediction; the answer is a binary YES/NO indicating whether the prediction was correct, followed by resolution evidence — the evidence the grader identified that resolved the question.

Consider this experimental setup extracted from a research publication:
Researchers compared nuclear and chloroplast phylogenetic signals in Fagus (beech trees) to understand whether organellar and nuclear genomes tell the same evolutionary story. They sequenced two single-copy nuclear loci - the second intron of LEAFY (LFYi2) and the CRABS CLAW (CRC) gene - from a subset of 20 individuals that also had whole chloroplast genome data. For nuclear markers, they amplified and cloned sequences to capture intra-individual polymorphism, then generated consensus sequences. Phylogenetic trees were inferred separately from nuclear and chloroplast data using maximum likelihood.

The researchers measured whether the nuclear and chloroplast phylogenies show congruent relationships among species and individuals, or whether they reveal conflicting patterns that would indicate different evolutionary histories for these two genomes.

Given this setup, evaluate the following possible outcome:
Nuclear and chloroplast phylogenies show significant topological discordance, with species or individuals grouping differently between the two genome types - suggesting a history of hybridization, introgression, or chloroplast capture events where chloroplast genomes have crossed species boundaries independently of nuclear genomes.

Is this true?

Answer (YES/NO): YES